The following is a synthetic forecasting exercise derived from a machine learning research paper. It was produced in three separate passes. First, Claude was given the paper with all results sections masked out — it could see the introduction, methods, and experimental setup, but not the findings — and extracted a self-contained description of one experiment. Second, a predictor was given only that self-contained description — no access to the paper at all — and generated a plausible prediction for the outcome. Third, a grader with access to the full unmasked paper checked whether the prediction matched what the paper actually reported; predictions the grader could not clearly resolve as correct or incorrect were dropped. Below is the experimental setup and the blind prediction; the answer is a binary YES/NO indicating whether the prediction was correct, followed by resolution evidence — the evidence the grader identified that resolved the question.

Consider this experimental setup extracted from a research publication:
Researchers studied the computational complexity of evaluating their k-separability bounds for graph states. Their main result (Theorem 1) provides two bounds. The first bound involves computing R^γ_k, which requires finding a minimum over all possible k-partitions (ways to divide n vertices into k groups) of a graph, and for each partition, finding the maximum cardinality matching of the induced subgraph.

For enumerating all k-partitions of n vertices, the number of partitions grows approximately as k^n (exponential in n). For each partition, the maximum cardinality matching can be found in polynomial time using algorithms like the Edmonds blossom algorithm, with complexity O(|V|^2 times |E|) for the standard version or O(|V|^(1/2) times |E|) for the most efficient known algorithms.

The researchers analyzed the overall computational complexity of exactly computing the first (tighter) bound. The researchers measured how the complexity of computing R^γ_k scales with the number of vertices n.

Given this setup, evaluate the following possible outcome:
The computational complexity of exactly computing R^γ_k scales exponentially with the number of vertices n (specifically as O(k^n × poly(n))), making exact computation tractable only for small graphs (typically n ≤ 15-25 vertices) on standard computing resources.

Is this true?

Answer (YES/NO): NO